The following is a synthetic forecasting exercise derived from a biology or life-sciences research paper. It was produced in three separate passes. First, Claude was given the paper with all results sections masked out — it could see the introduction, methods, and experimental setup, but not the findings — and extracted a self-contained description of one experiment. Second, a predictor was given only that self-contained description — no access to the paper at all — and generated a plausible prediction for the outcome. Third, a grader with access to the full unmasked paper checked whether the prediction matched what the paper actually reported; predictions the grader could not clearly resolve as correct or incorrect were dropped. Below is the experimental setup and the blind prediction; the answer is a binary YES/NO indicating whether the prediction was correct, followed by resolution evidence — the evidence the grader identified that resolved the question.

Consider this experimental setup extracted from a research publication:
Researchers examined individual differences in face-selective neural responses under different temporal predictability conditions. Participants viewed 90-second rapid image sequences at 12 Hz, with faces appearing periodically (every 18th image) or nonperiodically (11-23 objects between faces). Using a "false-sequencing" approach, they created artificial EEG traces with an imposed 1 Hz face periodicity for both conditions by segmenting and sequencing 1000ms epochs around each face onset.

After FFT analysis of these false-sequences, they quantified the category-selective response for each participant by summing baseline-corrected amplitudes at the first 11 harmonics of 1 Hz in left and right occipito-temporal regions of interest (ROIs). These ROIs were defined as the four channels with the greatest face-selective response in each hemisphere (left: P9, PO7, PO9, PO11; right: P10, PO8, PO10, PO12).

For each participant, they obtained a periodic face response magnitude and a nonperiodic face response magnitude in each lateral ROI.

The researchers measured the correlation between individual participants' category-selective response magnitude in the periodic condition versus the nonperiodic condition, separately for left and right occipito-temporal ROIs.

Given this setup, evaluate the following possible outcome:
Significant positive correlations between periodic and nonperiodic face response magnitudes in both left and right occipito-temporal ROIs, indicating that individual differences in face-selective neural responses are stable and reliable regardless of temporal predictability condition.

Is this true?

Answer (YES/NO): YES